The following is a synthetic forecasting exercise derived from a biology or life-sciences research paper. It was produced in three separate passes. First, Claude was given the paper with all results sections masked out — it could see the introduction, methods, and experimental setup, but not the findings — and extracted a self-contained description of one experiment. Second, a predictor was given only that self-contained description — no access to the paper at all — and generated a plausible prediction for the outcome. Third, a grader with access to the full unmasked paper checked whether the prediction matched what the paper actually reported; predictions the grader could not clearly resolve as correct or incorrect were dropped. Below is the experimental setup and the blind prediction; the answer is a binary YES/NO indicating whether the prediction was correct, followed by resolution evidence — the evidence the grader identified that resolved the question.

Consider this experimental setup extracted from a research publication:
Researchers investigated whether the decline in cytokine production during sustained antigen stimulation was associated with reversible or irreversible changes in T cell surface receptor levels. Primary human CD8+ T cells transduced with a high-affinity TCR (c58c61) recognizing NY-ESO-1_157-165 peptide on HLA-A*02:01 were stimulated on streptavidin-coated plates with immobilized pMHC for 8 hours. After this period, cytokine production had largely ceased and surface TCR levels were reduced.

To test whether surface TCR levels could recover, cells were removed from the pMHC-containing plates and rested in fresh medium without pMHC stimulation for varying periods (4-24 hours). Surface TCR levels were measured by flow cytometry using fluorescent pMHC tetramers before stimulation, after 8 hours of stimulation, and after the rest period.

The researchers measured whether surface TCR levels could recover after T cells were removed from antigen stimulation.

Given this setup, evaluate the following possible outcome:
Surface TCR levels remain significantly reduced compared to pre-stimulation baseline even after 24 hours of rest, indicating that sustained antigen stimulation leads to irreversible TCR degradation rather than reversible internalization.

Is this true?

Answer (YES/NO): NO